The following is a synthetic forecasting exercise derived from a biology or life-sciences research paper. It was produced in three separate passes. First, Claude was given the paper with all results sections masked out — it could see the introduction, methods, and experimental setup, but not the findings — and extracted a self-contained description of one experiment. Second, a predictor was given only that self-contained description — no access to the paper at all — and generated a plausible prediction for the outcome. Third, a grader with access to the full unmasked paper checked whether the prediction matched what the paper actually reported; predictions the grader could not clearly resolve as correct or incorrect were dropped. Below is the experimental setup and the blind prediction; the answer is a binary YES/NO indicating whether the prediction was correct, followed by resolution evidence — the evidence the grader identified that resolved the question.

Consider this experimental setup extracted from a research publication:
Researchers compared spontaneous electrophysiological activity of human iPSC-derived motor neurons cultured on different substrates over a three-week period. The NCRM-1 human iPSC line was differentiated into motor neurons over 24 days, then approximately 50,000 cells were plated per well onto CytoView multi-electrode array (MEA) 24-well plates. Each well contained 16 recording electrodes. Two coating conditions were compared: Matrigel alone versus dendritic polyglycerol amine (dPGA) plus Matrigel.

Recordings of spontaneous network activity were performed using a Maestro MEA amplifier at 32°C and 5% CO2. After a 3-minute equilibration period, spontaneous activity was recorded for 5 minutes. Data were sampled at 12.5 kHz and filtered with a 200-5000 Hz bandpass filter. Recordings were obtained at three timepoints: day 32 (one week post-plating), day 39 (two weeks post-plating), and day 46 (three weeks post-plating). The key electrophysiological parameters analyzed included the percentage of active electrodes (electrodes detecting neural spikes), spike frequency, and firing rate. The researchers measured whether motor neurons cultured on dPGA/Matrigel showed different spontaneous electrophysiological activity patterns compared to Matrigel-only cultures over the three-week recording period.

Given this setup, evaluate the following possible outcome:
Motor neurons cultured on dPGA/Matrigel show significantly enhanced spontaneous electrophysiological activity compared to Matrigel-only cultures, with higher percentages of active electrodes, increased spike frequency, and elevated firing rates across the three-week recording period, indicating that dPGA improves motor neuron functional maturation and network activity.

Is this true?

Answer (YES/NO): NO